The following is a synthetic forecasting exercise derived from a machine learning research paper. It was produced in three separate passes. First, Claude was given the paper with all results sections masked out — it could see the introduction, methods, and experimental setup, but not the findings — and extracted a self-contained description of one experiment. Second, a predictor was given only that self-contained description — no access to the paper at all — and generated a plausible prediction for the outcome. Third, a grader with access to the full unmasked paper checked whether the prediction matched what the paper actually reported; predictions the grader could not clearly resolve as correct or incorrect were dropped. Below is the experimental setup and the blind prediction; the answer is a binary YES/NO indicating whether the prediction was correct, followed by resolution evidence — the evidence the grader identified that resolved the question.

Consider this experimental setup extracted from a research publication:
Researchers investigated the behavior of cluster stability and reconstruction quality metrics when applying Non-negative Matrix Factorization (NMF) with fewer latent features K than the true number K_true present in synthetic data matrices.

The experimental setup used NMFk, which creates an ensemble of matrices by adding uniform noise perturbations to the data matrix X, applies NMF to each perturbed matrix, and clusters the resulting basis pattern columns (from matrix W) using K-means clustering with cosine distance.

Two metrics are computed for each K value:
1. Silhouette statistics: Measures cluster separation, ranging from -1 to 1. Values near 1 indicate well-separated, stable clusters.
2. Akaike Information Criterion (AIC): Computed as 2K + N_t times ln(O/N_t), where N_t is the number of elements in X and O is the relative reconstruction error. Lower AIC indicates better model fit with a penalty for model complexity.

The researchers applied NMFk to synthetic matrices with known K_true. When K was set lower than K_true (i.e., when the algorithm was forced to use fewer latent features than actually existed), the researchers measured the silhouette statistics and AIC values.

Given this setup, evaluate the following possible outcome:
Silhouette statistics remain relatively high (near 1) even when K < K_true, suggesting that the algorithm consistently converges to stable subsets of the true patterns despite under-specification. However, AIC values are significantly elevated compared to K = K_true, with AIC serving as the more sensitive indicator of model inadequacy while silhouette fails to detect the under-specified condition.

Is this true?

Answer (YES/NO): YES